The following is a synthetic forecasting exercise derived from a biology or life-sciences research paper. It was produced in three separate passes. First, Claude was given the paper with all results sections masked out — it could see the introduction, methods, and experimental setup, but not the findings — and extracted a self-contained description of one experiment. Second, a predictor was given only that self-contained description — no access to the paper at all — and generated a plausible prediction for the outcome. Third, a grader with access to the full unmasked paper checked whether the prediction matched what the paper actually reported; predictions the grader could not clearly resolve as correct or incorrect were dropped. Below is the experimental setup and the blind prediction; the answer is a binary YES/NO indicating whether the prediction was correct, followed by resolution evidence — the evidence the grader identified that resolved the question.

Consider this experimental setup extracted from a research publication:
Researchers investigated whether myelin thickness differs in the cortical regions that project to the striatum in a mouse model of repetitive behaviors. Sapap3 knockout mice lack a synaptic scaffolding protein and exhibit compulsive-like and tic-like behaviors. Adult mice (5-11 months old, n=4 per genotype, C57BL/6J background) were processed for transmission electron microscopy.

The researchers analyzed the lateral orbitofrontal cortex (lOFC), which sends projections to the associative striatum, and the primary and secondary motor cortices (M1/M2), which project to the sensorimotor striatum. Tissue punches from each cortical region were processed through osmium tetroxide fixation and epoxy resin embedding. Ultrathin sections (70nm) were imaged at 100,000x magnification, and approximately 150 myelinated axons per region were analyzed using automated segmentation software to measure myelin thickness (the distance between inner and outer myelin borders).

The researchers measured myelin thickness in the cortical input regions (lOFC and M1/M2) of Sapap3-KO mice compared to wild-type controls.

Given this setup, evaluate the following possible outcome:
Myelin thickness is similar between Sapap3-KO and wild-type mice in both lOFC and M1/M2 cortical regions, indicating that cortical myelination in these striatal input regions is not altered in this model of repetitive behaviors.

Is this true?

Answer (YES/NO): YES